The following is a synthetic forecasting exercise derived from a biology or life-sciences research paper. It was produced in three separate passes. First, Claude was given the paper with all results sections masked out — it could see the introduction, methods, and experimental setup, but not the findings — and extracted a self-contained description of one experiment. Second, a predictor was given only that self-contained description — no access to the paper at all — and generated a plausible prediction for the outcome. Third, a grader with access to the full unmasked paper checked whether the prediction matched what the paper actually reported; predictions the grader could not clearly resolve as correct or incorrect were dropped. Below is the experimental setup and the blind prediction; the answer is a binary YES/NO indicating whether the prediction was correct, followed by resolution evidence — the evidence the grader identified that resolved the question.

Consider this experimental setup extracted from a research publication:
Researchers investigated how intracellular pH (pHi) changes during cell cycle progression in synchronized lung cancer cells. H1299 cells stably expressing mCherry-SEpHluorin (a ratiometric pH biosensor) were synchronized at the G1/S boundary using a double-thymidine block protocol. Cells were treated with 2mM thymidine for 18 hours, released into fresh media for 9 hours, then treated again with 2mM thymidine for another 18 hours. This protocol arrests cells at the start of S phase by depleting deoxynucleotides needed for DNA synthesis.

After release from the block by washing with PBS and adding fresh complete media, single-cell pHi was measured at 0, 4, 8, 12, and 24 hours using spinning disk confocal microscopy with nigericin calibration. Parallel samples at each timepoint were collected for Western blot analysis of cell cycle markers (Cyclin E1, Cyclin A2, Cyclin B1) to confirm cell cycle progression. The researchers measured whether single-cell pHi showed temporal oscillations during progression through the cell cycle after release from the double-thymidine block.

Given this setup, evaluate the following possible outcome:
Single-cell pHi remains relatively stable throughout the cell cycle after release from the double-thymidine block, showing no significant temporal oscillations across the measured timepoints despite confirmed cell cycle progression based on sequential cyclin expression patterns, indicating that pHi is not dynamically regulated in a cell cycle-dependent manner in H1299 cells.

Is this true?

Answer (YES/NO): NO